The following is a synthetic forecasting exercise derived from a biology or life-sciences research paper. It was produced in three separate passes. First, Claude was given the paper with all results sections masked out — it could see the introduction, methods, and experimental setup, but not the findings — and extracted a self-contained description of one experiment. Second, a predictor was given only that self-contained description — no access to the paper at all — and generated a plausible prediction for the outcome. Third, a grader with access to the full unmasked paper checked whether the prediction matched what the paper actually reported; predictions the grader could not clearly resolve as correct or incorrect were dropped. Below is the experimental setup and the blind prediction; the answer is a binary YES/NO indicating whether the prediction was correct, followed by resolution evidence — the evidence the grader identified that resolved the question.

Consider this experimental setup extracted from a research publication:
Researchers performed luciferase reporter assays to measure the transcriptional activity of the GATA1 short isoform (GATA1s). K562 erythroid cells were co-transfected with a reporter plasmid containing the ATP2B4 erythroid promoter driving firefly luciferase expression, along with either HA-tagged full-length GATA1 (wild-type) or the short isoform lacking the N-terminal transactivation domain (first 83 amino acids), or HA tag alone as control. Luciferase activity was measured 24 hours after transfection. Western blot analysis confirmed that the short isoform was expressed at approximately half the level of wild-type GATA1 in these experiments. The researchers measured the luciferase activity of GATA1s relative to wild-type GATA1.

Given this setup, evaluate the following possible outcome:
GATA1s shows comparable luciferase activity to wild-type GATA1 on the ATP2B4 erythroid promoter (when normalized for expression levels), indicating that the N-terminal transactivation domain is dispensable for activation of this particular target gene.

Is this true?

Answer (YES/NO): NO